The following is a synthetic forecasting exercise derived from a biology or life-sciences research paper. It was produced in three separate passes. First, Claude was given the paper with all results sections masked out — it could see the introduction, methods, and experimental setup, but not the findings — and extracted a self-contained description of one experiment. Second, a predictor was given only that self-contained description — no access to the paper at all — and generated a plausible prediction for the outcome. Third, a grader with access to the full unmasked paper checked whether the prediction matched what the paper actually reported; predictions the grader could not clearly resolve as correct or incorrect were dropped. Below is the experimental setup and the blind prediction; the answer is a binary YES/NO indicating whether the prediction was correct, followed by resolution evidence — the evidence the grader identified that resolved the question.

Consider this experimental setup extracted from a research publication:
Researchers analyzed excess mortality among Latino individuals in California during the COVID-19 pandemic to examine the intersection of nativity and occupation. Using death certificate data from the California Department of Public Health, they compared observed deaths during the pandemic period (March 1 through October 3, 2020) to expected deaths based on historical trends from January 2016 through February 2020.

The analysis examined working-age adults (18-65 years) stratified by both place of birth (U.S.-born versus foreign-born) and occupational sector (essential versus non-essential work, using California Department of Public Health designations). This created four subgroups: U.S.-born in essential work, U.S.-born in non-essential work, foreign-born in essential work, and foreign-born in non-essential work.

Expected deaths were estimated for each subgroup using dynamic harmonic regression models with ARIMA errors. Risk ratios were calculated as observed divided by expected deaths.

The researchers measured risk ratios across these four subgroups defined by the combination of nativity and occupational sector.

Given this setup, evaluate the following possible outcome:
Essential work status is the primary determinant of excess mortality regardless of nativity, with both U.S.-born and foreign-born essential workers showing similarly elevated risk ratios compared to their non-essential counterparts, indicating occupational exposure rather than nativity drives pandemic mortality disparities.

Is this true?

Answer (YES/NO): NO